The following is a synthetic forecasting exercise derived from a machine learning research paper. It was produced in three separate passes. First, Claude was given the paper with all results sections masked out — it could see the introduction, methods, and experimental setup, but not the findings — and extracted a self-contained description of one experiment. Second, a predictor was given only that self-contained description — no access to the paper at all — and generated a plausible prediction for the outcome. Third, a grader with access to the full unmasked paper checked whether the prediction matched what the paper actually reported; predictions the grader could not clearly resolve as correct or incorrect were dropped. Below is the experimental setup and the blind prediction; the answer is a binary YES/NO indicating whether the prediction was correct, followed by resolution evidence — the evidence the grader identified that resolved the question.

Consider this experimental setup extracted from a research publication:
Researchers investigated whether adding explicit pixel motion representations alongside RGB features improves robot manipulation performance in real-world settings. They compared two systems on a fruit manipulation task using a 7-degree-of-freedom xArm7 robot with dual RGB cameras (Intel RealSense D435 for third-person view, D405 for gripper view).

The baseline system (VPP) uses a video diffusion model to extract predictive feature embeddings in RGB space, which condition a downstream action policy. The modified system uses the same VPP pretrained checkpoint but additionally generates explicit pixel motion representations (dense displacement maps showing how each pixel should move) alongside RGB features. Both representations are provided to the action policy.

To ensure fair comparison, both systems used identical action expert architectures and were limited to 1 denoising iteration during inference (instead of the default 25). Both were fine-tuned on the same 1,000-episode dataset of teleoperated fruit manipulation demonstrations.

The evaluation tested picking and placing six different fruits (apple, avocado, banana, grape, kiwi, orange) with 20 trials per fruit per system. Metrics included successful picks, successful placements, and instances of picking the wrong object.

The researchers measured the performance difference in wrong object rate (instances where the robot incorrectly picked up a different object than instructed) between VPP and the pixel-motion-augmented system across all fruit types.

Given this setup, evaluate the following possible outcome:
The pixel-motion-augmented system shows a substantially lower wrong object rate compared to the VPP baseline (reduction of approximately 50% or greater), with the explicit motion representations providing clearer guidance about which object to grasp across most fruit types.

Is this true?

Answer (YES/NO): YES